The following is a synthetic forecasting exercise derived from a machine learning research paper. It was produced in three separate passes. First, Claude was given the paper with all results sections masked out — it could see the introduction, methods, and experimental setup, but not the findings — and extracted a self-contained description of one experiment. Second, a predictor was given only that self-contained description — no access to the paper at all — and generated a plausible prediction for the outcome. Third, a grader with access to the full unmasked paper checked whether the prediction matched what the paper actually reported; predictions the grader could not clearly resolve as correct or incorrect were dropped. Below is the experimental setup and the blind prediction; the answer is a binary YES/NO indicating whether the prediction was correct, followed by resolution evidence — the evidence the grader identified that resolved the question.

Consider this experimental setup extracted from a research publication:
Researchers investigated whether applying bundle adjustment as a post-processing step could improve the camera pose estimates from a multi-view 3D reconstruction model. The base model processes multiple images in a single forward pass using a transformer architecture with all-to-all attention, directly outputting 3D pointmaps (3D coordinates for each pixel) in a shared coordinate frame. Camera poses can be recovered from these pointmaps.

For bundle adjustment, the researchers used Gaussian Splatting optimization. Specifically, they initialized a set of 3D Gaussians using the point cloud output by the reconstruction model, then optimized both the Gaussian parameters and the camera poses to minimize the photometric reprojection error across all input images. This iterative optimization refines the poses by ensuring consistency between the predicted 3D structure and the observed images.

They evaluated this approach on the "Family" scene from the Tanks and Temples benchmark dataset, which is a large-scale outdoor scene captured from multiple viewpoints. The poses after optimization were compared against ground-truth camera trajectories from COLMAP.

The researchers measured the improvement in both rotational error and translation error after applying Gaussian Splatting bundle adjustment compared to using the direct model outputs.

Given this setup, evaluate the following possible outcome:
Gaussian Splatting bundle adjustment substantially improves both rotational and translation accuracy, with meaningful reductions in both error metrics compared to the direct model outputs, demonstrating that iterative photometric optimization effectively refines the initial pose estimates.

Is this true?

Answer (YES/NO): YES